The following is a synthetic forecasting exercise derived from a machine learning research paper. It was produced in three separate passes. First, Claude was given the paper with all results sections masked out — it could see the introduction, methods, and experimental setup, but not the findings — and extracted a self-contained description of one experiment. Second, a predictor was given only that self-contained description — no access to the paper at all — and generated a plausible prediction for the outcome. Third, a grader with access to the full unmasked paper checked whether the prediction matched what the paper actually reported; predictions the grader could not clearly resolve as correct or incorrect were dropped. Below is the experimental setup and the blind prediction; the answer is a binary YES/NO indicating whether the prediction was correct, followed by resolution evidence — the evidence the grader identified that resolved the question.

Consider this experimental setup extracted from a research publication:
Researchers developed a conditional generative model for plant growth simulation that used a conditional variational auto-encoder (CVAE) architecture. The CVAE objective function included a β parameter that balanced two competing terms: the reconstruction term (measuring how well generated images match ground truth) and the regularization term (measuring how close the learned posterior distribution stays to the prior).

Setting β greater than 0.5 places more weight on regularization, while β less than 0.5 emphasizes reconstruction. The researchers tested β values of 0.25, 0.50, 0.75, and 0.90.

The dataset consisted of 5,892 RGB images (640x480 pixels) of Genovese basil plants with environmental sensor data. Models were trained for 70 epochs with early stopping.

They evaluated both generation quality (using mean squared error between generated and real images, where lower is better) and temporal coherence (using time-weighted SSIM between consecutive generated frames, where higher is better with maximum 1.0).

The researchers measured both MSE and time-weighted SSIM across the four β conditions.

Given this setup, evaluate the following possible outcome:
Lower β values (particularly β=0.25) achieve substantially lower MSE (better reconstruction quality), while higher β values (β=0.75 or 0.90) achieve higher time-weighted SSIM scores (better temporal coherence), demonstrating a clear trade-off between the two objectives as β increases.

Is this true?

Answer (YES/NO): NO